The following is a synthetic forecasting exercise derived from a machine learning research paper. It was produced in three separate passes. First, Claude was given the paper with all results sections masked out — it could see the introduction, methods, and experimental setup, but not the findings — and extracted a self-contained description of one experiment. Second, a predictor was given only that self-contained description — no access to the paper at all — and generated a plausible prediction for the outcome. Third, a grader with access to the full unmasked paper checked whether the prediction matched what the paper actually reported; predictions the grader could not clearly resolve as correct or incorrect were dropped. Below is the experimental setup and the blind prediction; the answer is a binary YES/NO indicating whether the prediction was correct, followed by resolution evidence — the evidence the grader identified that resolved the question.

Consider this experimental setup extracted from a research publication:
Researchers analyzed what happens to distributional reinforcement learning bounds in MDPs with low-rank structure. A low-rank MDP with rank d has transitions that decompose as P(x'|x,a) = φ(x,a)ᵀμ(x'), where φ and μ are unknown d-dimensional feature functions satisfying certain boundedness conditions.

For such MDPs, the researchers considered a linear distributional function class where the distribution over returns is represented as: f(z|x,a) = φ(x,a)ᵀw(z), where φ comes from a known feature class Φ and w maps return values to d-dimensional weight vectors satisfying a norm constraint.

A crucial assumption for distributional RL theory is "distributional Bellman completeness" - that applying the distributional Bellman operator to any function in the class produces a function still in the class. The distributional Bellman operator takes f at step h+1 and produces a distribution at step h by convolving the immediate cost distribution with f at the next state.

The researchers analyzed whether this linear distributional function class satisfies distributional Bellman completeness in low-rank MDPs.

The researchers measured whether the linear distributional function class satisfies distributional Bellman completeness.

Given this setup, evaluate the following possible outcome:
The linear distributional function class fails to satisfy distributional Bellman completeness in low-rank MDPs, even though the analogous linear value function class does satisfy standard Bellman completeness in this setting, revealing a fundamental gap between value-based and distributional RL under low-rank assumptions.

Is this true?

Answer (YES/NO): NO